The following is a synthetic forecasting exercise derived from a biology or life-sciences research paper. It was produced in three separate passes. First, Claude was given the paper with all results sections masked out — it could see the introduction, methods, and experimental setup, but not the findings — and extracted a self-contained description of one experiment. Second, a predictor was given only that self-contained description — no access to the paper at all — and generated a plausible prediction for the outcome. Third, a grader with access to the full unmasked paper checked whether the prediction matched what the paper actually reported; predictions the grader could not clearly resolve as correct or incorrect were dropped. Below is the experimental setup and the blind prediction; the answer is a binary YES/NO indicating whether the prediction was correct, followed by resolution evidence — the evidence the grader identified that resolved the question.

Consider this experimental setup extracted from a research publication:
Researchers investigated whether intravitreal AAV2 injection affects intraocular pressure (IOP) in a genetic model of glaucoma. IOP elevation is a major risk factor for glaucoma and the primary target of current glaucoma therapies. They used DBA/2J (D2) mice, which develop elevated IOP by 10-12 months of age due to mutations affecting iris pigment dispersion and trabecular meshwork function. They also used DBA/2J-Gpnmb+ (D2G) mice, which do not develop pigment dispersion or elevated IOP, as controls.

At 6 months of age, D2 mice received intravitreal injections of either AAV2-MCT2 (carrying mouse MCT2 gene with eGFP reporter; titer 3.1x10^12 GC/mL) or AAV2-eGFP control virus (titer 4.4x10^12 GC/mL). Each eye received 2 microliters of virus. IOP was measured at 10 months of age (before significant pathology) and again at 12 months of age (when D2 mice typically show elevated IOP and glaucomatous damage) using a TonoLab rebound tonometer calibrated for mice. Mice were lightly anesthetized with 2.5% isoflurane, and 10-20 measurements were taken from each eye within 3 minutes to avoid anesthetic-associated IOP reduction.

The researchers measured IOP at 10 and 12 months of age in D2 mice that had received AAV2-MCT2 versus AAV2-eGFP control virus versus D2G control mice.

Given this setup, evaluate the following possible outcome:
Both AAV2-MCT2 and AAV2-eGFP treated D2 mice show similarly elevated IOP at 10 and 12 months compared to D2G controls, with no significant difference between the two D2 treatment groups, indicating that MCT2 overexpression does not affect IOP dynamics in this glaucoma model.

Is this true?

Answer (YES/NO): YES